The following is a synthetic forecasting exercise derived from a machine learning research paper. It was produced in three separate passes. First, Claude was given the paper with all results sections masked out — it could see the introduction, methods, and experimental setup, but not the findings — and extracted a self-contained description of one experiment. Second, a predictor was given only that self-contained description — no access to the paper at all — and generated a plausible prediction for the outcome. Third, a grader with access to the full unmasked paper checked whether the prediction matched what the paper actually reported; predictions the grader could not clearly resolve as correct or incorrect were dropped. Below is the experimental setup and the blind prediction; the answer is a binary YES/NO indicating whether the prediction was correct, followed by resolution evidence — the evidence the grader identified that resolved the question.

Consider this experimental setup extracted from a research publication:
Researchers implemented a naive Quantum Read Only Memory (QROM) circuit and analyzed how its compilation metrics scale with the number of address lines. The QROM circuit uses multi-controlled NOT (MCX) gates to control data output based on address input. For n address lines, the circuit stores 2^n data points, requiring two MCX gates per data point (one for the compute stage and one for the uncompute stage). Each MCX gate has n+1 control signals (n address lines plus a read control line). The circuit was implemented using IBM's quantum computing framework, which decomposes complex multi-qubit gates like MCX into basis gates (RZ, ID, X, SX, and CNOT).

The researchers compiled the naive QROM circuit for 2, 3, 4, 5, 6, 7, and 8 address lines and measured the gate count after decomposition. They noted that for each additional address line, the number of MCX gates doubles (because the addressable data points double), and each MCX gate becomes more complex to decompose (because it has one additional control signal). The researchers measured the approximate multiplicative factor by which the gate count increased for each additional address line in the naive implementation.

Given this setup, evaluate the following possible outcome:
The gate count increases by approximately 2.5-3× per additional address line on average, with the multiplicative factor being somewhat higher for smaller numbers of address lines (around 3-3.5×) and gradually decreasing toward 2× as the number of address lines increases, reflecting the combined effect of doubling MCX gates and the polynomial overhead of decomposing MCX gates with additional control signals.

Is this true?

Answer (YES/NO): NO